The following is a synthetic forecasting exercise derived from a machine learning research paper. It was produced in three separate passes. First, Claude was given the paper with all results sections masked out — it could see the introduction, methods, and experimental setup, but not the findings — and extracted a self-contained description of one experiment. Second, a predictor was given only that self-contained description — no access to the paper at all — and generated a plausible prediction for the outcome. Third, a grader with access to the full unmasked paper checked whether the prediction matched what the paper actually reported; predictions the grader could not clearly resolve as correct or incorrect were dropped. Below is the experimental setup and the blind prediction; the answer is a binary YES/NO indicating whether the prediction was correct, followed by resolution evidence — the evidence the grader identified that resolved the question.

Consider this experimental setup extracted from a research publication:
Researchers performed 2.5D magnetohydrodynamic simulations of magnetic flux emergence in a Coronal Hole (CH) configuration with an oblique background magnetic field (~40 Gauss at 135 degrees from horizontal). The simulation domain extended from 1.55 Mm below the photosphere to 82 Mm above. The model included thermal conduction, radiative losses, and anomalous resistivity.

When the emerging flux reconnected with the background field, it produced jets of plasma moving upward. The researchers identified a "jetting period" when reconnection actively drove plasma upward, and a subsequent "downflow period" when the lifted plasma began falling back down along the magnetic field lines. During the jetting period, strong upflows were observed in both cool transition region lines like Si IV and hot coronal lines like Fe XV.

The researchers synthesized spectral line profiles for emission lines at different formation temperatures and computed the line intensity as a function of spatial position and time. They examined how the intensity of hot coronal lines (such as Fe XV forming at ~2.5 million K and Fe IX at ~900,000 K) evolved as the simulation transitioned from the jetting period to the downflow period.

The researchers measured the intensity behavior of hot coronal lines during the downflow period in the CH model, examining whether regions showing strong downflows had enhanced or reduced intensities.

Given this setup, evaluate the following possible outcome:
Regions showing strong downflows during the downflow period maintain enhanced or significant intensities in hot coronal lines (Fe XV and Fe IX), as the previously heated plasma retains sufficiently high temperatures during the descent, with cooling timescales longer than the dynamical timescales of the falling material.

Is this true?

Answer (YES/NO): NO